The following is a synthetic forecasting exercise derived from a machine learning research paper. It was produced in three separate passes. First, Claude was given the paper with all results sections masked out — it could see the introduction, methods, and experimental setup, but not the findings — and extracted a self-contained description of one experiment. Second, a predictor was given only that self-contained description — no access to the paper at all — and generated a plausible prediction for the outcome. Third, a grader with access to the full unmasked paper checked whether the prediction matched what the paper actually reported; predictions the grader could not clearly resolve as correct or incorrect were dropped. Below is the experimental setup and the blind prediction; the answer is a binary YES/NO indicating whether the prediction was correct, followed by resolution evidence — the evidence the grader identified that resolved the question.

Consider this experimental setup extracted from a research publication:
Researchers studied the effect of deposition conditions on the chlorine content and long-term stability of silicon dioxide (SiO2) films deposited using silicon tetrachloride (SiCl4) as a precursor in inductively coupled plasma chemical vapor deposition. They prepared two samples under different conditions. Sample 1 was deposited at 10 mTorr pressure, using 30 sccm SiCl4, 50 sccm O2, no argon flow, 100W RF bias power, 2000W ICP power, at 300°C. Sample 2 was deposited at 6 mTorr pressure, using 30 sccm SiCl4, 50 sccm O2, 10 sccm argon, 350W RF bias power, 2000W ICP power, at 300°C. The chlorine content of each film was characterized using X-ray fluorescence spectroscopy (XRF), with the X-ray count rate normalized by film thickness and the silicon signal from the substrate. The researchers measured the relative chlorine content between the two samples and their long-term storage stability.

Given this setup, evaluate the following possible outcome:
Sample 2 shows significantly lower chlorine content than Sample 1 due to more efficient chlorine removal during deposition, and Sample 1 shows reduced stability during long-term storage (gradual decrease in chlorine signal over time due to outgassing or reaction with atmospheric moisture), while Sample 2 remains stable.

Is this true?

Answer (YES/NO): NO